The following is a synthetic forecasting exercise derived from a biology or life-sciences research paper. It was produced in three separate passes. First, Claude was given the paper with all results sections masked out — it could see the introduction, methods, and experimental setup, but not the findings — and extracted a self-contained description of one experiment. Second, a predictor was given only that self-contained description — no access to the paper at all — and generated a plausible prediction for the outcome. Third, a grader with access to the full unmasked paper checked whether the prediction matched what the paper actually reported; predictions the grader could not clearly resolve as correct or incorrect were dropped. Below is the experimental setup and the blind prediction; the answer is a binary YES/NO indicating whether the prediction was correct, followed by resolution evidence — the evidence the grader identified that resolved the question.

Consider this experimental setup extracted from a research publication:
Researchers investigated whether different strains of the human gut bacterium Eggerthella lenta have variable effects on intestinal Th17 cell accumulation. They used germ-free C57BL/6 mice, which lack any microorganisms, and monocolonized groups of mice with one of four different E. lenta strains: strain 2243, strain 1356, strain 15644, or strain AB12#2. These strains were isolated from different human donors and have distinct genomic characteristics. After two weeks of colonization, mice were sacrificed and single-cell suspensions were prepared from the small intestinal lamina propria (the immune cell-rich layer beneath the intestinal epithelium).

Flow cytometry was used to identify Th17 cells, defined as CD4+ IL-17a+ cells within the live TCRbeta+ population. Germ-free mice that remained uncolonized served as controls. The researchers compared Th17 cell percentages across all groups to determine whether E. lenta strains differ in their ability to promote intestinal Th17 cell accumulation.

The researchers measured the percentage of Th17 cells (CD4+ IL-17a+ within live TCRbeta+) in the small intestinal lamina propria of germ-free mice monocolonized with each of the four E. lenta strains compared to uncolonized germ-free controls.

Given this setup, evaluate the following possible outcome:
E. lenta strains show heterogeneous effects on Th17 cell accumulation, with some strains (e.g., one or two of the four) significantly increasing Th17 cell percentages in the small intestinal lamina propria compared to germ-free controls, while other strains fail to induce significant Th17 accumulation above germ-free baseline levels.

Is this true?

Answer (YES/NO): YES